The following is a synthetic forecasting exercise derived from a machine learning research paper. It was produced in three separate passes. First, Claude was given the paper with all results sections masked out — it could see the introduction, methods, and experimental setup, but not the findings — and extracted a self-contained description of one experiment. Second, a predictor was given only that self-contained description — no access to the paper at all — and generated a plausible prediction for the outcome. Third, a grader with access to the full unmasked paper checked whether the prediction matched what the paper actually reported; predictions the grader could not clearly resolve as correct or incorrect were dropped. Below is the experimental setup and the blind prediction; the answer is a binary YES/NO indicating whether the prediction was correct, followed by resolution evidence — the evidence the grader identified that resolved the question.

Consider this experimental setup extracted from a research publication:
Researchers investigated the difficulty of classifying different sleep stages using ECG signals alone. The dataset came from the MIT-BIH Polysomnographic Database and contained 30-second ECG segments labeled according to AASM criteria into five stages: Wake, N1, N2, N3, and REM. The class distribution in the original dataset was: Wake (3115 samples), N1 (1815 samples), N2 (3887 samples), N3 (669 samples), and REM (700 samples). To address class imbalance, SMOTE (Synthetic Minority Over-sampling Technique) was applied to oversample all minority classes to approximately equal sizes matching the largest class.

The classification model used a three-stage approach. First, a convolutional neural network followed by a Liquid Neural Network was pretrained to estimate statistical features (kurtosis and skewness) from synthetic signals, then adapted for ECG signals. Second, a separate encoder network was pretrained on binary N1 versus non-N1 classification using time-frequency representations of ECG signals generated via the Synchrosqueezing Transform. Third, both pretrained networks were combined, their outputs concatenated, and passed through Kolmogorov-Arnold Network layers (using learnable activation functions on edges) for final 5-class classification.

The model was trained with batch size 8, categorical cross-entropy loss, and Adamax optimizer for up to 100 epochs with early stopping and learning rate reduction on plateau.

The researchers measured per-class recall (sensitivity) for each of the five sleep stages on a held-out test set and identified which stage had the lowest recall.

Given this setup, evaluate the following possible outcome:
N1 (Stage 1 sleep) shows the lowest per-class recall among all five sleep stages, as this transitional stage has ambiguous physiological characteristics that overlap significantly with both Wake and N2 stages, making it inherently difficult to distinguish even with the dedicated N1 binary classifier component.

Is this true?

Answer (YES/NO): YES